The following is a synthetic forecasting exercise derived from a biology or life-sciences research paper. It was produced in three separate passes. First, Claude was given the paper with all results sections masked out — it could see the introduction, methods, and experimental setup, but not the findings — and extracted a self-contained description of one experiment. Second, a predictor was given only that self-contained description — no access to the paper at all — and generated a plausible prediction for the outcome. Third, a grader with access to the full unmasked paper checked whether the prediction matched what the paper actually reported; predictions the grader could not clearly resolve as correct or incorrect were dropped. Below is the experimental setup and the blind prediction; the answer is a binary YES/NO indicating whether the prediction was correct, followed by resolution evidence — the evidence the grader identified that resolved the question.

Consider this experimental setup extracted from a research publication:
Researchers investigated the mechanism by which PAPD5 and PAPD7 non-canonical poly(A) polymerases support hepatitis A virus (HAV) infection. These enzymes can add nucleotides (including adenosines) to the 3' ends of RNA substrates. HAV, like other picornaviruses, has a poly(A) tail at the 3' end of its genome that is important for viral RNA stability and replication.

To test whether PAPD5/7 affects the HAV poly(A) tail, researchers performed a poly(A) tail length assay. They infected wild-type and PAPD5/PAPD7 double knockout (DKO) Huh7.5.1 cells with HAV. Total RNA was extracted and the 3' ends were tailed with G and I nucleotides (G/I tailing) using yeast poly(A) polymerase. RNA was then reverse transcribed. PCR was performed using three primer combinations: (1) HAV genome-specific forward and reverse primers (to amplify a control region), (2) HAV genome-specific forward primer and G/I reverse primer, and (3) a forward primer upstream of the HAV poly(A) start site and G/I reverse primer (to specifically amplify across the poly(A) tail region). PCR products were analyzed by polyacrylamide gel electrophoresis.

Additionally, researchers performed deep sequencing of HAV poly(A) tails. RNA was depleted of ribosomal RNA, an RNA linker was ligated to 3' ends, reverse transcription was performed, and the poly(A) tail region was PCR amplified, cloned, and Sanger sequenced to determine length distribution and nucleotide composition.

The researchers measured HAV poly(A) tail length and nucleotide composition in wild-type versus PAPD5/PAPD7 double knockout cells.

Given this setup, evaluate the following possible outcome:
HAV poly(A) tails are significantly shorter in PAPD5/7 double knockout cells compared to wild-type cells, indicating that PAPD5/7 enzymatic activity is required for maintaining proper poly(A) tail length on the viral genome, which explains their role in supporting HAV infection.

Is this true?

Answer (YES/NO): NO